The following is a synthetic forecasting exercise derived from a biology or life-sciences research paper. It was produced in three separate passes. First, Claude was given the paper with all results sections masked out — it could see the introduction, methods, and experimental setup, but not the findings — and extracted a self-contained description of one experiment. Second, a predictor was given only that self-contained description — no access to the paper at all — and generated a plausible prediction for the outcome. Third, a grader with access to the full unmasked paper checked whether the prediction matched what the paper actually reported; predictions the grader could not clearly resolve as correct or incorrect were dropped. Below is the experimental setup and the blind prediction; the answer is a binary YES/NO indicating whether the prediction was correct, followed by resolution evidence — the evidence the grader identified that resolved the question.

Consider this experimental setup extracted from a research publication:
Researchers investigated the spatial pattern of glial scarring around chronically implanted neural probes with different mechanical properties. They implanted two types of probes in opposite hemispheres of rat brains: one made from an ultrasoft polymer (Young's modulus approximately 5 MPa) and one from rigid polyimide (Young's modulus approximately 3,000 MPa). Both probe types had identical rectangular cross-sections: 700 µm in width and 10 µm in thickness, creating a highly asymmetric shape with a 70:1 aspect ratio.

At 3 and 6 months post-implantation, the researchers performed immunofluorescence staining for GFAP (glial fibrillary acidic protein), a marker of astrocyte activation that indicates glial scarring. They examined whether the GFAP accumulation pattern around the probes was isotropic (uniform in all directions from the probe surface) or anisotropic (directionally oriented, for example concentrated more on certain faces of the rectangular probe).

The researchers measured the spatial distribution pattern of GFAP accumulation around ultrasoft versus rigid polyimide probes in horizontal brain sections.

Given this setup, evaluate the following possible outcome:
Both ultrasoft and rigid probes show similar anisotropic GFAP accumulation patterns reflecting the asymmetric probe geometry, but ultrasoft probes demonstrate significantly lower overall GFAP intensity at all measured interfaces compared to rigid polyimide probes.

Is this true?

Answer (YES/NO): NO